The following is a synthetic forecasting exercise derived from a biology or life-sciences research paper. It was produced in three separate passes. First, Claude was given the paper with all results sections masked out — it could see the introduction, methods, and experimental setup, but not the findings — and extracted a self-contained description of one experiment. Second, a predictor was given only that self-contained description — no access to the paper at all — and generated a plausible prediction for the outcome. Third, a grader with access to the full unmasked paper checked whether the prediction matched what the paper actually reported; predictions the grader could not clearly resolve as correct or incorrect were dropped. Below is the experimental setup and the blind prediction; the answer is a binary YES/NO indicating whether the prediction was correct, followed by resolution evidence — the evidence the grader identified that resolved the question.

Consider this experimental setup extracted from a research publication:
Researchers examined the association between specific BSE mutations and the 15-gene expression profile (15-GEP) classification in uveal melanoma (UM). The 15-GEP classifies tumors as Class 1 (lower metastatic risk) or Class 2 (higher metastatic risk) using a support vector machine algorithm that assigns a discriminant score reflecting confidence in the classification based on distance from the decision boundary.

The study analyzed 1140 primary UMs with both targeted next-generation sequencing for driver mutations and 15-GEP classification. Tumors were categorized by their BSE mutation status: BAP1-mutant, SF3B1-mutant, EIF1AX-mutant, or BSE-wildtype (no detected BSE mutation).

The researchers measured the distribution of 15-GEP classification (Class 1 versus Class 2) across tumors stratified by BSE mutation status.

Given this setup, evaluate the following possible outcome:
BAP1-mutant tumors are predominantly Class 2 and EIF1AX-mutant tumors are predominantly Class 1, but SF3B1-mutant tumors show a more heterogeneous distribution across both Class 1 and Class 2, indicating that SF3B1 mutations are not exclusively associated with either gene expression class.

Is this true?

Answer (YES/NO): NO